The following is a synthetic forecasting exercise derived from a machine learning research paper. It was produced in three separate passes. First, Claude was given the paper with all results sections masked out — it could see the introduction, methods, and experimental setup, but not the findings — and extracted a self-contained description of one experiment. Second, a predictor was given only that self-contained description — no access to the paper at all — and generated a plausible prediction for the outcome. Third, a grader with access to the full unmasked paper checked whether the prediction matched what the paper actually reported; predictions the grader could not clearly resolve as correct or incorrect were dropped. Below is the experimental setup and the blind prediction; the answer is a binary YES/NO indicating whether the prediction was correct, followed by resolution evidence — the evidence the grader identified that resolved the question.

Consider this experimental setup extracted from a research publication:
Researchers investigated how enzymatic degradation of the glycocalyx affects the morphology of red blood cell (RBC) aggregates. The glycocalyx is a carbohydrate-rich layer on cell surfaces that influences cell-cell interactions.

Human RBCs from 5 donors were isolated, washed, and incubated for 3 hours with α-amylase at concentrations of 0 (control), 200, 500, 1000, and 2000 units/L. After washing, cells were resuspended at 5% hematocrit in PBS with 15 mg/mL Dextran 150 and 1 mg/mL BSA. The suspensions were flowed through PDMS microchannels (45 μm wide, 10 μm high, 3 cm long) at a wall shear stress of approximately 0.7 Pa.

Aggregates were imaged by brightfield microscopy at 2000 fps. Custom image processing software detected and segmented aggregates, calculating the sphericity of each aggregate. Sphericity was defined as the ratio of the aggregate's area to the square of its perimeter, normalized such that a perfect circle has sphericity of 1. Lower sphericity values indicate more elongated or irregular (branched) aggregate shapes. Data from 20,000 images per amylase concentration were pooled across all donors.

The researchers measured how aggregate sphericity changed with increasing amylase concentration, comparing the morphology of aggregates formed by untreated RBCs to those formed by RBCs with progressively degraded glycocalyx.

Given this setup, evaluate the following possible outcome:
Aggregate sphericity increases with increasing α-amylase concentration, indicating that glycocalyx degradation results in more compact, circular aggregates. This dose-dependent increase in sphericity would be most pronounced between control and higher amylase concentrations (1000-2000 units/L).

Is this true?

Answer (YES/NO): NO